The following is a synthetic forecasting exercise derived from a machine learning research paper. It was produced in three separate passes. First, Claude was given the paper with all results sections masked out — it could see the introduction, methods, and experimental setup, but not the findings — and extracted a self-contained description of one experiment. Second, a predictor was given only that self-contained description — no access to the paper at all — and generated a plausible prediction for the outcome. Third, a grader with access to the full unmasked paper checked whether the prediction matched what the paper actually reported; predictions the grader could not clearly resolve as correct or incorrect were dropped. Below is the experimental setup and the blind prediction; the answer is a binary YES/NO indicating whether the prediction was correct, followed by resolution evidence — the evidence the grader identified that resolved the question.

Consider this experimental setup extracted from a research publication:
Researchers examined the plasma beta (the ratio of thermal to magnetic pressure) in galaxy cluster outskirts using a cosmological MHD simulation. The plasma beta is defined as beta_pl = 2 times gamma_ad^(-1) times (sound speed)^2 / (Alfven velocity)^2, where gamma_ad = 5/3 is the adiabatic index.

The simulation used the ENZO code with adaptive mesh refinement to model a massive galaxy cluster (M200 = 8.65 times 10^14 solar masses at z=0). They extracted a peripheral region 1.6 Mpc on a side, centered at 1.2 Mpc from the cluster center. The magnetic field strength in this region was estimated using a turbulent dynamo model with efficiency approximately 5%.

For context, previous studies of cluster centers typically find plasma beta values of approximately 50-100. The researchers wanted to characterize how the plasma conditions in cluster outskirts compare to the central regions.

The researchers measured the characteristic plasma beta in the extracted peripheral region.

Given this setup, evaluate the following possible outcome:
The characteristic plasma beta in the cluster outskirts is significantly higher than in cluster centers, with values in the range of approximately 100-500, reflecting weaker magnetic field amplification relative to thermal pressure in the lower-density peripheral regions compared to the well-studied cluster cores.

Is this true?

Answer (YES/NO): NO